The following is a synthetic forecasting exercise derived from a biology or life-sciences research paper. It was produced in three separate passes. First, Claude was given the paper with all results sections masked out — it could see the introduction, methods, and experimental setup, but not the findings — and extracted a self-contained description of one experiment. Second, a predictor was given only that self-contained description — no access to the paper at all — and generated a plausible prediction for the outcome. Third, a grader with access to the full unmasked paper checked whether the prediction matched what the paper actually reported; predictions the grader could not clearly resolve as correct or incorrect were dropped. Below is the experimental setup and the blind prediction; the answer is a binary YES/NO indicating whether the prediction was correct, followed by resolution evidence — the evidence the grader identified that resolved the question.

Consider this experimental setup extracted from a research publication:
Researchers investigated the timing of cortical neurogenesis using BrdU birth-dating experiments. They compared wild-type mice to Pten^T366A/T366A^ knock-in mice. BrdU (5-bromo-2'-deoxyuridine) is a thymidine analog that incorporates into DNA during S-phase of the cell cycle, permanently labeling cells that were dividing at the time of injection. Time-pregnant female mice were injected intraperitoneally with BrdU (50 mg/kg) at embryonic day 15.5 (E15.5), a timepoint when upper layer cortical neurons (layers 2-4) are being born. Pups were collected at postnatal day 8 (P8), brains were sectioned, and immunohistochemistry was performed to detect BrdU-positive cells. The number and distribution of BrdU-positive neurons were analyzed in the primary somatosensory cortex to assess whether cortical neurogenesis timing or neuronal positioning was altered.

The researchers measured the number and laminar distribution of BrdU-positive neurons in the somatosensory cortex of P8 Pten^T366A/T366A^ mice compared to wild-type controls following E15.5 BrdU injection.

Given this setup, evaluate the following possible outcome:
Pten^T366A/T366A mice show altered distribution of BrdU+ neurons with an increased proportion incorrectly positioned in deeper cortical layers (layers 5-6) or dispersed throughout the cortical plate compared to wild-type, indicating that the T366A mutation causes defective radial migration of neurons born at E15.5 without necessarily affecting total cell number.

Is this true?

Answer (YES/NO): NO